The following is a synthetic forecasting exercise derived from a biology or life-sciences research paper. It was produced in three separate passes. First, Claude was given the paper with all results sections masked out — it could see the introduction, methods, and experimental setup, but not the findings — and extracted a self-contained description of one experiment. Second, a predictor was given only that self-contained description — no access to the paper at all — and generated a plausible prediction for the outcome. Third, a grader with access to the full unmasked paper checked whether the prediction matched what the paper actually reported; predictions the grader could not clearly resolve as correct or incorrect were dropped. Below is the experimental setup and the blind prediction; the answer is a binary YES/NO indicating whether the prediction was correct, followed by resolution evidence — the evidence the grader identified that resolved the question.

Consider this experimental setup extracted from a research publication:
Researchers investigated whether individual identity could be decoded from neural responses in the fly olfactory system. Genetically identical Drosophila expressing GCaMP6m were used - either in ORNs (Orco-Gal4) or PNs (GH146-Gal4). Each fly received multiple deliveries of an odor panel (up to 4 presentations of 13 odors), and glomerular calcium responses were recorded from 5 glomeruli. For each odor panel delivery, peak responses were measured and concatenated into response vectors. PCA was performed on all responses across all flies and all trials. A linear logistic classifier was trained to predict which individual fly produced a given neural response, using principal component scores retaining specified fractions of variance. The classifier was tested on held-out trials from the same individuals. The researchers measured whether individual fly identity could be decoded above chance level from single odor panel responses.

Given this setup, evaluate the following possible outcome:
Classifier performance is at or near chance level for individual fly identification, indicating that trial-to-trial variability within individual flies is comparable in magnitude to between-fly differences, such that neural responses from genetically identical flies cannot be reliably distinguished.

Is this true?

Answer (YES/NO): NO